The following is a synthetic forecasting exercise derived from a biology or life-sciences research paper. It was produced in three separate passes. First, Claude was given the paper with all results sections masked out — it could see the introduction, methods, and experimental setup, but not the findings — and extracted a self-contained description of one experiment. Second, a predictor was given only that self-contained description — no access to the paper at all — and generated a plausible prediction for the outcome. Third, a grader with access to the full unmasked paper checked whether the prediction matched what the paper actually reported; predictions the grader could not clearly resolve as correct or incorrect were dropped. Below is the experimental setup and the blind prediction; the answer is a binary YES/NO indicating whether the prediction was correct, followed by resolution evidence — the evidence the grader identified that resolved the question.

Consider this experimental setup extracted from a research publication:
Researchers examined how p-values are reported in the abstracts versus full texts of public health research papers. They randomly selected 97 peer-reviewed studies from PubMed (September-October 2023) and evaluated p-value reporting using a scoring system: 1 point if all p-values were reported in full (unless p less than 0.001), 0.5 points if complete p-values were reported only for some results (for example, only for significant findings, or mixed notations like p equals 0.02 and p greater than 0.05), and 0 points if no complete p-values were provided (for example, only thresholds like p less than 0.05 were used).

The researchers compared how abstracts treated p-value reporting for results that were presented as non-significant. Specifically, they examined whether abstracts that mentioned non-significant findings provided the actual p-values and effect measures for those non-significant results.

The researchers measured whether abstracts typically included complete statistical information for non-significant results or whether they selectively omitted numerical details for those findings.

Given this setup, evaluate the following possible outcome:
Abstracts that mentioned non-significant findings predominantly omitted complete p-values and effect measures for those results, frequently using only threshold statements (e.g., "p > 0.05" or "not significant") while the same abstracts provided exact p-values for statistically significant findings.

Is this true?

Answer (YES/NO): YES